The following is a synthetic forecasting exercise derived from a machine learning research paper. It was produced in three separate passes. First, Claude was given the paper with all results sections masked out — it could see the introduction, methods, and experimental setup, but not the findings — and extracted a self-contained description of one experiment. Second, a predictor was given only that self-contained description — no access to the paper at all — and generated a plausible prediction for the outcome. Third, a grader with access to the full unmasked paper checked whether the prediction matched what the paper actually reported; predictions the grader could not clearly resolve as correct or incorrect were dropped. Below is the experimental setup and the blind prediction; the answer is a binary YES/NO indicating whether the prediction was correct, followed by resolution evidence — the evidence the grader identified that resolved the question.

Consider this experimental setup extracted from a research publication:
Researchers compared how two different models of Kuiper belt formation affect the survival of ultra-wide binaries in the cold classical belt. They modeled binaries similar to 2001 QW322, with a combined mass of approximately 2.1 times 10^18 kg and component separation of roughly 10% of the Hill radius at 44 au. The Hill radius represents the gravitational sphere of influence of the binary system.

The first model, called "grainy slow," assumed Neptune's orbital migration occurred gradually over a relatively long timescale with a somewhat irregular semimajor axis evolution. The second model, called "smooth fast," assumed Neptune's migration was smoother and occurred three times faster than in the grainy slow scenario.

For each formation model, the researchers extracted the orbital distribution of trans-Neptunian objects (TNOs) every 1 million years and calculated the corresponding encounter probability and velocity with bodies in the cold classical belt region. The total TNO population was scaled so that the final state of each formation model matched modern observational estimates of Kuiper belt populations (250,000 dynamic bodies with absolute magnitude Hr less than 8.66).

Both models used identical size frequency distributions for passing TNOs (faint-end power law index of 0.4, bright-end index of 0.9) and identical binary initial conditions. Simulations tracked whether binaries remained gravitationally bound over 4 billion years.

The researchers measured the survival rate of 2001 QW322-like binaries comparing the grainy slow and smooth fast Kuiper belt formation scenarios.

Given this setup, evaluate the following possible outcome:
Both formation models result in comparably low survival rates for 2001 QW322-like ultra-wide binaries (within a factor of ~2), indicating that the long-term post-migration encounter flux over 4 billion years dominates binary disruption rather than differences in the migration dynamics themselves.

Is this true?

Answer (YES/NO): NO